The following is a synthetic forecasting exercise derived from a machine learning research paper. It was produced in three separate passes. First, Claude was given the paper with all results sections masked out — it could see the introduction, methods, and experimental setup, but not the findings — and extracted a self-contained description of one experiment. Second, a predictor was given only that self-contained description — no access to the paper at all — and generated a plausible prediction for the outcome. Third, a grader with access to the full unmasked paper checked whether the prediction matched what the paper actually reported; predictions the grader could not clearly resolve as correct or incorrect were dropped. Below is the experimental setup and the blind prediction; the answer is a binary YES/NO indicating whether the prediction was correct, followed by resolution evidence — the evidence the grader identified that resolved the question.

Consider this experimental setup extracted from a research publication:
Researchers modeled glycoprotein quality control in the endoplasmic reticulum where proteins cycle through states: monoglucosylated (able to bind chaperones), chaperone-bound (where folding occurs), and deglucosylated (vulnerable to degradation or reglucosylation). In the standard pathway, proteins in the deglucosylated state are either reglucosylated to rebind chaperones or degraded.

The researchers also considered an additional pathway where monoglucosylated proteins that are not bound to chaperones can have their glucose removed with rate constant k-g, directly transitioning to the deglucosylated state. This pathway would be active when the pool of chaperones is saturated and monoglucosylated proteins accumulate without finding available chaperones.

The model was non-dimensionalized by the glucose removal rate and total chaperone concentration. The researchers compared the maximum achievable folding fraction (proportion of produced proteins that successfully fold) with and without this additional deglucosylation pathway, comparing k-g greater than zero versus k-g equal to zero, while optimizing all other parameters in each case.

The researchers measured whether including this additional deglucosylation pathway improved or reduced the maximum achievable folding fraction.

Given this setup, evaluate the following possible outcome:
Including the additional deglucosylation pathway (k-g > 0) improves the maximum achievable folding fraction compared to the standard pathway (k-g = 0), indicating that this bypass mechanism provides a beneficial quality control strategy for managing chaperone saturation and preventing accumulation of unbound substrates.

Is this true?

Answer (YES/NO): NO